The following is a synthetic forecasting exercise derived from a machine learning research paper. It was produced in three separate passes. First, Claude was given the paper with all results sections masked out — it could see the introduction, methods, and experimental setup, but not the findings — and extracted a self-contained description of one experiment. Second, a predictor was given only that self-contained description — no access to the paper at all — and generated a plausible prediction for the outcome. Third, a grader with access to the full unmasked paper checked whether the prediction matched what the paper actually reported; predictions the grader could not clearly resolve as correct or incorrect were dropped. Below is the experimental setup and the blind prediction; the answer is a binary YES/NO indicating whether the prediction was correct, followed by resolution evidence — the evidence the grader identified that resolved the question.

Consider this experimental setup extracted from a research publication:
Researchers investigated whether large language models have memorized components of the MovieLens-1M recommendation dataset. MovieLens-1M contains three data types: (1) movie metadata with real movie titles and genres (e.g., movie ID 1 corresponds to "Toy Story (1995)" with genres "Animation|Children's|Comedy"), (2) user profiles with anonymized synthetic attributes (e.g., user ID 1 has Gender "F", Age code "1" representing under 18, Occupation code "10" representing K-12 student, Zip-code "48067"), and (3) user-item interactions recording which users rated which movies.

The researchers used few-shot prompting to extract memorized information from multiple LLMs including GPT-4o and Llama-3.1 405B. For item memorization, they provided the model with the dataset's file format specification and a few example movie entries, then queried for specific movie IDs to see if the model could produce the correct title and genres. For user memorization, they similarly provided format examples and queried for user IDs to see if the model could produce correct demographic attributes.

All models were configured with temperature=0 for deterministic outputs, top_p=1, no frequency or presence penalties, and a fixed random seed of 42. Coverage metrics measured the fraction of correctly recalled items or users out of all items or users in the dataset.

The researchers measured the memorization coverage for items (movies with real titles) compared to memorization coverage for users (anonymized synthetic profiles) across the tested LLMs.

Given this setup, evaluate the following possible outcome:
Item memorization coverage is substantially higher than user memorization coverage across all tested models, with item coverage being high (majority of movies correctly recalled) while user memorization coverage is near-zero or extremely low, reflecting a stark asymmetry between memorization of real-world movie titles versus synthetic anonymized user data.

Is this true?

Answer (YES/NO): NO